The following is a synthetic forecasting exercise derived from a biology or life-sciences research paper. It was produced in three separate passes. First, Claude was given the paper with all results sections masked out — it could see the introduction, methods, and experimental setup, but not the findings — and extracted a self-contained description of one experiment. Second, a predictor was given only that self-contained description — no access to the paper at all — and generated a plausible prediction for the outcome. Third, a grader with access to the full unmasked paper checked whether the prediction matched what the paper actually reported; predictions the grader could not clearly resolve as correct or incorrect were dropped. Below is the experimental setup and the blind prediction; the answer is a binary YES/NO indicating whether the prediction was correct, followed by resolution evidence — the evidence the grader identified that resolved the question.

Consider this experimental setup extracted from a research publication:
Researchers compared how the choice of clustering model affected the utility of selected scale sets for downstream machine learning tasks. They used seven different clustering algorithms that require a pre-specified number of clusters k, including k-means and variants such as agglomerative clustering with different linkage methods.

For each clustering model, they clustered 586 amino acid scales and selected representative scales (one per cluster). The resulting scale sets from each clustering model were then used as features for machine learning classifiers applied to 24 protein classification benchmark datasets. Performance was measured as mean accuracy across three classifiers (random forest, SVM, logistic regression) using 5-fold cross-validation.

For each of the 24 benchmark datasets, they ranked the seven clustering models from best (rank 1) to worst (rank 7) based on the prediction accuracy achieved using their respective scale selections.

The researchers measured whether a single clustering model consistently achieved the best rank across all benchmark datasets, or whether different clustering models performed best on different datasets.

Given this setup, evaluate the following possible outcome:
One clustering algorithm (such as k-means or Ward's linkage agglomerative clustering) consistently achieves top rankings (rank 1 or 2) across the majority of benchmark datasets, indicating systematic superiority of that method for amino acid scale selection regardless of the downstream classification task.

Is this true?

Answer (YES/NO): NO